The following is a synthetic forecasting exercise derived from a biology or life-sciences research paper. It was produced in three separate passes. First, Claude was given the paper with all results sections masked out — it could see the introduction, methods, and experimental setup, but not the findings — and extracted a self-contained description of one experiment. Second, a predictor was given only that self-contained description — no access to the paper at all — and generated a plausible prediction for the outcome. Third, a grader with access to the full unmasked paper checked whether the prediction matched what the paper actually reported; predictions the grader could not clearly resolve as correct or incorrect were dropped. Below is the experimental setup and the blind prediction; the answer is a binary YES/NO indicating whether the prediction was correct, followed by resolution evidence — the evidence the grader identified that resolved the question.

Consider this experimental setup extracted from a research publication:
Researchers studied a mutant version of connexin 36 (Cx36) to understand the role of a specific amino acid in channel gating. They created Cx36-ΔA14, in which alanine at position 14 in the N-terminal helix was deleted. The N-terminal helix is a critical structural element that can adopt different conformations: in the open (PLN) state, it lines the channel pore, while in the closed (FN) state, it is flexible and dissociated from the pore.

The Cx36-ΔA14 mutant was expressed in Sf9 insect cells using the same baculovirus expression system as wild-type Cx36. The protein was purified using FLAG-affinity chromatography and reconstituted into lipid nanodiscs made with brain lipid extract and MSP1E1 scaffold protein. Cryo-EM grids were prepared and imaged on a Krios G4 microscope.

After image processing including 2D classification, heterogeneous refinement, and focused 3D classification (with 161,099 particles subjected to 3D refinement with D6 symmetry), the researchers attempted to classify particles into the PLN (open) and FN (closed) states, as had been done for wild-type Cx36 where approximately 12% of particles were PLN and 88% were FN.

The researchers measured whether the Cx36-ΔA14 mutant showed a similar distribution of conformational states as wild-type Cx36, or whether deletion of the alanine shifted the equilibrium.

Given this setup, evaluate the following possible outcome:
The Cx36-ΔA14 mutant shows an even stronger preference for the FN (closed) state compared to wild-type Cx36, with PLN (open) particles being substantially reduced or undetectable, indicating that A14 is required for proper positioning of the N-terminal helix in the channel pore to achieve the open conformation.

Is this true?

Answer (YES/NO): YES